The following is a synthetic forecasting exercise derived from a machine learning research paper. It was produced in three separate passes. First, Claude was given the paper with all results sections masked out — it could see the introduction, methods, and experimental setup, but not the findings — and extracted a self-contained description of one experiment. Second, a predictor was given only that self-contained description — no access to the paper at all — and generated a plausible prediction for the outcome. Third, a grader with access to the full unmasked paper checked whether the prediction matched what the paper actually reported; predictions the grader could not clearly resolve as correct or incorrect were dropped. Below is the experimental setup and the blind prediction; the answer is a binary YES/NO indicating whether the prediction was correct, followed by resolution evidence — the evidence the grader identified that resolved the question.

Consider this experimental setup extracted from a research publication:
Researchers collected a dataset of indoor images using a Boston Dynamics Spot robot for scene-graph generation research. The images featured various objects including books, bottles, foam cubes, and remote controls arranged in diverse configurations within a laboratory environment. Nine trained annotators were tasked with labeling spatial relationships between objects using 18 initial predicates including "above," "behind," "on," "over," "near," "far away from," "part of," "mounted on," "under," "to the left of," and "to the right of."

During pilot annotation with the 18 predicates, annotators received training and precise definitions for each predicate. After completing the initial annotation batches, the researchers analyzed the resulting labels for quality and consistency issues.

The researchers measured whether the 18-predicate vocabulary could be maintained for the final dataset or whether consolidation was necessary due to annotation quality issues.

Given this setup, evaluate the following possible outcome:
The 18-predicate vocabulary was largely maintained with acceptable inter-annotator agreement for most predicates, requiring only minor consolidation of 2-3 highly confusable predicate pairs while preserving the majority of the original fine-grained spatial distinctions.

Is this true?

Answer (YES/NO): NO